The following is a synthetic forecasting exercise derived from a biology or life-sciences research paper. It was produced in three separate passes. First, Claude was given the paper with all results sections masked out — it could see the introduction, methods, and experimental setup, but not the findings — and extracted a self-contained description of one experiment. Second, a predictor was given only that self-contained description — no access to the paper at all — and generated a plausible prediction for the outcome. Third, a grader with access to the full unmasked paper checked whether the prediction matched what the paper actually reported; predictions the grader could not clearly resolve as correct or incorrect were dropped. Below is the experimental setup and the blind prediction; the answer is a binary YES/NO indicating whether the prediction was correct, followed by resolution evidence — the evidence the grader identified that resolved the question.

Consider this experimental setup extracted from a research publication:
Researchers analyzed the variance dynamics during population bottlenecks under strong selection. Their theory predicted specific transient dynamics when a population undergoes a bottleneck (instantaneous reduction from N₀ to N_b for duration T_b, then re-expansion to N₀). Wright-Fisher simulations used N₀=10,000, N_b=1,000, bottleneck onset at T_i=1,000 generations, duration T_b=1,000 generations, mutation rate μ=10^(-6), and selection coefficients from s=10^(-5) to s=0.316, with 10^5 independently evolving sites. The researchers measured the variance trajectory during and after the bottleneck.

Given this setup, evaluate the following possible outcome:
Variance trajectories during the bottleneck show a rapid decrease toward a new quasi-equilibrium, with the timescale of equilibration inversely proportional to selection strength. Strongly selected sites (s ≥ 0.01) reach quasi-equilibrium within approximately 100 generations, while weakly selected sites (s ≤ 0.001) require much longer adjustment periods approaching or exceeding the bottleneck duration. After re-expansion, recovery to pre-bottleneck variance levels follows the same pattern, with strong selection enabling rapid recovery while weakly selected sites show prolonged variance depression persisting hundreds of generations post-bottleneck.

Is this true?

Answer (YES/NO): NO